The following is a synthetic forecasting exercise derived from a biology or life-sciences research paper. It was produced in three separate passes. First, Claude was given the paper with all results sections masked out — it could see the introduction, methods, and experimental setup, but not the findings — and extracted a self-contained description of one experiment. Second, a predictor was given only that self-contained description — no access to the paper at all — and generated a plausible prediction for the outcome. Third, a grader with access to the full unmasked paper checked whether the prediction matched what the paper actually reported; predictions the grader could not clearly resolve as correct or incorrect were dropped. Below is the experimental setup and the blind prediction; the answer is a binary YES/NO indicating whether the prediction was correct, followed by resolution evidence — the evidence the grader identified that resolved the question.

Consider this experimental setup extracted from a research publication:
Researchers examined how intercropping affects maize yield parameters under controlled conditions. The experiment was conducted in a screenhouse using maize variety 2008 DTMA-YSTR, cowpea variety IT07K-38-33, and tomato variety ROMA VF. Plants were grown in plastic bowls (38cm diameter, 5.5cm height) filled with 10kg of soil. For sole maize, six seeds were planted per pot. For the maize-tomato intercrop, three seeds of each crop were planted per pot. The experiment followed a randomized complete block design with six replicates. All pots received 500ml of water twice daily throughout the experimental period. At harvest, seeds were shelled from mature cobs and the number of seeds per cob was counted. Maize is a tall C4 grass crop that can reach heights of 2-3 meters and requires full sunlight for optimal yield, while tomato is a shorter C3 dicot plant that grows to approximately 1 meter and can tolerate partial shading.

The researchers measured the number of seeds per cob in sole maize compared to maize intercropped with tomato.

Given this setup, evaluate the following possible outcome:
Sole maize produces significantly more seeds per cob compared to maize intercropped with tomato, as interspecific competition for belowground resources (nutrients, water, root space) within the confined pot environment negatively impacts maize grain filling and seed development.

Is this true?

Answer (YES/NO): NO